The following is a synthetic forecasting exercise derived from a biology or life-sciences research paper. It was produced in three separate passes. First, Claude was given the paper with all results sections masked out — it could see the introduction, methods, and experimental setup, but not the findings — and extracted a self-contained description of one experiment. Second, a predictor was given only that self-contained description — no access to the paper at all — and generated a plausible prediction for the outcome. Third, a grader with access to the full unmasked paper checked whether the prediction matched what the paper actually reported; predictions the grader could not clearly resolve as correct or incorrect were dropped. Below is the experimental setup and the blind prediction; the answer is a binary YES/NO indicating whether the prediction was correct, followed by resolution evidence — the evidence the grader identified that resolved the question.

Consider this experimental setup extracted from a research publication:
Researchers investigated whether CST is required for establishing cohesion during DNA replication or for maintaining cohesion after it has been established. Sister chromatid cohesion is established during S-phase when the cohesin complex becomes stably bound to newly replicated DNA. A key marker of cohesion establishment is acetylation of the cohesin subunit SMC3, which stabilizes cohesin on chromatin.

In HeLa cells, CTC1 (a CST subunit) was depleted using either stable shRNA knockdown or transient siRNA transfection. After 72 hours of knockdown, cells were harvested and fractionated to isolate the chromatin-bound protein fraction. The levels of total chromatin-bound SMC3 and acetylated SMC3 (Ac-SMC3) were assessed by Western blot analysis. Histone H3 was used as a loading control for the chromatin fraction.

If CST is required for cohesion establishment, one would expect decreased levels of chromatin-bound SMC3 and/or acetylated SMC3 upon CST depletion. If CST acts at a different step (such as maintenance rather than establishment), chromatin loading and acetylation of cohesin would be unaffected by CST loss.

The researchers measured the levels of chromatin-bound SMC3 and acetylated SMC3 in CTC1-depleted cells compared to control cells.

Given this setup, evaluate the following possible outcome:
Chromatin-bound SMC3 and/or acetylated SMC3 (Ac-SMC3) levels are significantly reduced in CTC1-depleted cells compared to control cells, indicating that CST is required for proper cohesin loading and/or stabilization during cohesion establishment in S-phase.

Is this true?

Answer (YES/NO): NO